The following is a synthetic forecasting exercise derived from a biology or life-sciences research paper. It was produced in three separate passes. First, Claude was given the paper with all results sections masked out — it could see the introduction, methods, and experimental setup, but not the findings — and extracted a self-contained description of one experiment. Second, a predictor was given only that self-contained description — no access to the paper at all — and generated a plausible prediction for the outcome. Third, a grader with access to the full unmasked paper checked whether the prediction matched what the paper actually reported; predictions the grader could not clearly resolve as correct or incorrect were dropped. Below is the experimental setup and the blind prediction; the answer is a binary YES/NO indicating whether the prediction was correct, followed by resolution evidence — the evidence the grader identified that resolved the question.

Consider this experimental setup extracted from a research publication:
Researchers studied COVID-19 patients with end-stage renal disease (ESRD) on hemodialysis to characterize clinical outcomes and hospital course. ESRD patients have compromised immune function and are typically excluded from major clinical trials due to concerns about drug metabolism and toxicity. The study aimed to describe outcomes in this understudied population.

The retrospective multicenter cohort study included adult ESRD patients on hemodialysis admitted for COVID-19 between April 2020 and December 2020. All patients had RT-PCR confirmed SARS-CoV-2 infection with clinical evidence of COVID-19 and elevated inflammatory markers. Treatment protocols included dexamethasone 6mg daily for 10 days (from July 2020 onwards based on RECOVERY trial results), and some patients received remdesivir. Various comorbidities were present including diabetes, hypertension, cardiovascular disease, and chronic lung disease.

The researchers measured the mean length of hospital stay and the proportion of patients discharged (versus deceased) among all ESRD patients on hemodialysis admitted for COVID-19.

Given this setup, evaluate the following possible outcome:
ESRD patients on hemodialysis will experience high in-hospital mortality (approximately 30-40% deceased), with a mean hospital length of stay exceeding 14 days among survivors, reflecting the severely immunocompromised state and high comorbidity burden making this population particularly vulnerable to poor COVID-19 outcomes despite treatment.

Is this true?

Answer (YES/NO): NO